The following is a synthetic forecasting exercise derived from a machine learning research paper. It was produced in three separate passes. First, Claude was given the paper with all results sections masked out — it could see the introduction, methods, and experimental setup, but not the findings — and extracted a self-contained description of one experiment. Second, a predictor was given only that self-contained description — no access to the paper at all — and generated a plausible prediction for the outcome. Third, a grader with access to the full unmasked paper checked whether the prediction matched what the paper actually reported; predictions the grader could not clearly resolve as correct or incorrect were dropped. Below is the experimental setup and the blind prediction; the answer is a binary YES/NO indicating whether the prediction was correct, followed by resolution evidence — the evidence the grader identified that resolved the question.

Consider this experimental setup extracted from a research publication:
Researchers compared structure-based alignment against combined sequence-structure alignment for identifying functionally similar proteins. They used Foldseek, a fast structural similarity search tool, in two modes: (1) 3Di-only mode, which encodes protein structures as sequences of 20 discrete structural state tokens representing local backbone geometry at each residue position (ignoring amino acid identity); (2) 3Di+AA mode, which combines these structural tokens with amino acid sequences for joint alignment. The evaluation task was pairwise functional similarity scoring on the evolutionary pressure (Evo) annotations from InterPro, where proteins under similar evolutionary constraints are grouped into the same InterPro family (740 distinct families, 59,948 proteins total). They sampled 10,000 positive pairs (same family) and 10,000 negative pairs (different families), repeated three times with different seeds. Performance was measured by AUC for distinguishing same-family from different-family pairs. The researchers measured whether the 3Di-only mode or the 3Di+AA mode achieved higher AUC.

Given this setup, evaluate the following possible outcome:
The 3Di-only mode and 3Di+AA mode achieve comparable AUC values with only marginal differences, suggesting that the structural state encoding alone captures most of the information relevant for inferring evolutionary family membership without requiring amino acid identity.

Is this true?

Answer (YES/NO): YES